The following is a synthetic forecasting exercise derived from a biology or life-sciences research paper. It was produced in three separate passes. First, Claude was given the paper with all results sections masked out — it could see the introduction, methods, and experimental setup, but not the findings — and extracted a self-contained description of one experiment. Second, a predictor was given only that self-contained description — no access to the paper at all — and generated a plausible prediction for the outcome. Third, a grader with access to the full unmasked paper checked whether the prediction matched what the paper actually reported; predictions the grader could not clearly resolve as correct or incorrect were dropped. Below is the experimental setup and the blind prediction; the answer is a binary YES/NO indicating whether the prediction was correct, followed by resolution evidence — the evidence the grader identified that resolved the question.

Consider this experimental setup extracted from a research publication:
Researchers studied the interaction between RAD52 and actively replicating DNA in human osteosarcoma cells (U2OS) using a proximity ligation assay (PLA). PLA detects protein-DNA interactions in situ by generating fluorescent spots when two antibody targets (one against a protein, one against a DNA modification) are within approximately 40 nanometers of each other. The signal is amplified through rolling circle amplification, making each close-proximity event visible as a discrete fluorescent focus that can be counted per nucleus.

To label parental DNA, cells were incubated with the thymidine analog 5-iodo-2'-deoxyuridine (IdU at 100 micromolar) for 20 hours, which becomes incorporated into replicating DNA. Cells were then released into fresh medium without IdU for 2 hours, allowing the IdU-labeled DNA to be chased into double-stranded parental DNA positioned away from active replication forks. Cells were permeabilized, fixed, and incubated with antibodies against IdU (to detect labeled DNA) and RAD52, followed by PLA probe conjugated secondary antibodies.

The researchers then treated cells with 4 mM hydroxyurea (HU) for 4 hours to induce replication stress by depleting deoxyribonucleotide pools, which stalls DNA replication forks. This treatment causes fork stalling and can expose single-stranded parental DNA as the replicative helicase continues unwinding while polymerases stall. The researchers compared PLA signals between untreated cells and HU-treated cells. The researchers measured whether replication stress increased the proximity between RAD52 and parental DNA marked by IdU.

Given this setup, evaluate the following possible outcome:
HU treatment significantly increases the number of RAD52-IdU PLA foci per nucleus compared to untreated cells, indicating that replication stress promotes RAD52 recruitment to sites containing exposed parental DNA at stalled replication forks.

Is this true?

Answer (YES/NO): YES